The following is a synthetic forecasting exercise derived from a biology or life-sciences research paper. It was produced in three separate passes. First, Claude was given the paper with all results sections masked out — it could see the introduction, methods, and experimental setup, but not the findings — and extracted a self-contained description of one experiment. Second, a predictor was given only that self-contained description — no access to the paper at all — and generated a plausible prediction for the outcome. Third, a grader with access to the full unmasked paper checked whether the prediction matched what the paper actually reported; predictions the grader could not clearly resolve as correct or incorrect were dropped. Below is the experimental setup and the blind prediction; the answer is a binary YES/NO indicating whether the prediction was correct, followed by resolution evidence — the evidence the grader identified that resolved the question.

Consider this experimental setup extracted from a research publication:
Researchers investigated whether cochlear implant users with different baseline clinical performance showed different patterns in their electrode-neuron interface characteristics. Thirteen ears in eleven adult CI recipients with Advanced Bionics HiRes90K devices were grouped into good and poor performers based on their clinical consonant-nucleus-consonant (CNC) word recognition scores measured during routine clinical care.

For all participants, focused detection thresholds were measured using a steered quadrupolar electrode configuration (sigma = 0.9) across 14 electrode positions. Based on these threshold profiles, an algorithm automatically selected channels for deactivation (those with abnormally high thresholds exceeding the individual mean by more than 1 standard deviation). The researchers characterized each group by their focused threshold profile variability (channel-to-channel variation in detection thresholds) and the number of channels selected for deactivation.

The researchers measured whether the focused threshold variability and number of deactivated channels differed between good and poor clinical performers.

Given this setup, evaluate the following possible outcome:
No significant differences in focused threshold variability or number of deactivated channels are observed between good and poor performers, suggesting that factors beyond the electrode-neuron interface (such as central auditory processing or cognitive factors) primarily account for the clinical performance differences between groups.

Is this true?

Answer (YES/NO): NO